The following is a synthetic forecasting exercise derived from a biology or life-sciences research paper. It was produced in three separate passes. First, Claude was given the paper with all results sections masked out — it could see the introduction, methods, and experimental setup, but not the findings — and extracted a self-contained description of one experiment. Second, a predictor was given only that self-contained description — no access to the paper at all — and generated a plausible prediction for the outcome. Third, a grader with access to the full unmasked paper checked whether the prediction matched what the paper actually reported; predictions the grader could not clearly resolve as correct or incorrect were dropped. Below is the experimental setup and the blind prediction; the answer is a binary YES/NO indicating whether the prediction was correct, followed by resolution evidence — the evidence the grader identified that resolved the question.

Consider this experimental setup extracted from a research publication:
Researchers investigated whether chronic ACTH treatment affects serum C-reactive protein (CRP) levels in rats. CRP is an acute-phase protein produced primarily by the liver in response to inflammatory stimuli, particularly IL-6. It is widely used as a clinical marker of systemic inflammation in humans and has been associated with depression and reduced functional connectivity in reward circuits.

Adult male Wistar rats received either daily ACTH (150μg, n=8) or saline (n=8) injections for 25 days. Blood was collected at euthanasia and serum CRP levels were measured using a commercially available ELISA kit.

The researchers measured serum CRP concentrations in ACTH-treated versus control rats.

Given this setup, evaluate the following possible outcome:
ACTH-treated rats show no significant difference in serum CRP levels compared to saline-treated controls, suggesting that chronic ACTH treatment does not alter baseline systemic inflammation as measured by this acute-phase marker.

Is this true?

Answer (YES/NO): YES